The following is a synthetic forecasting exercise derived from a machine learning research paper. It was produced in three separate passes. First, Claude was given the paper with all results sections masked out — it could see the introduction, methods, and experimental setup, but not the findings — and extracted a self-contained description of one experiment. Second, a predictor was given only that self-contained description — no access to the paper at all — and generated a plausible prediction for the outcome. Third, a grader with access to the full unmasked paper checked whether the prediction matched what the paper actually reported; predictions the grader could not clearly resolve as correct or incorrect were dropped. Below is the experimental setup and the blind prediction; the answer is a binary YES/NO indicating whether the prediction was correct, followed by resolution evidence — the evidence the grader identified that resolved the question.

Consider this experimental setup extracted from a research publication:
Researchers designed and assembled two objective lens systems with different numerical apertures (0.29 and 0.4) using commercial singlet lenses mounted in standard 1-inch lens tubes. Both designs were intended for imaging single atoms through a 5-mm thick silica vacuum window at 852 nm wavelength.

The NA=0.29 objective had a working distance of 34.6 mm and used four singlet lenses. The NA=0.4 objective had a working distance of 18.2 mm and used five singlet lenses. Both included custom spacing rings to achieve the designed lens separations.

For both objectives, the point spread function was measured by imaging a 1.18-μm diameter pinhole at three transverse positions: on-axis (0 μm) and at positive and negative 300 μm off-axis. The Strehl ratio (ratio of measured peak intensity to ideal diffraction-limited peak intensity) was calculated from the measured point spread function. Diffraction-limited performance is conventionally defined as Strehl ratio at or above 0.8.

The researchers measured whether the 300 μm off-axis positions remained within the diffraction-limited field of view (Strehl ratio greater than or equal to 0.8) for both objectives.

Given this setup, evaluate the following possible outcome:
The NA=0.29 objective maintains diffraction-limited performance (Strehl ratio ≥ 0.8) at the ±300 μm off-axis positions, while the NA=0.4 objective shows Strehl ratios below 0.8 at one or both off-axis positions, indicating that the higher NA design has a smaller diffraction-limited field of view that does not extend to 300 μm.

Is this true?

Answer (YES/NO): NO